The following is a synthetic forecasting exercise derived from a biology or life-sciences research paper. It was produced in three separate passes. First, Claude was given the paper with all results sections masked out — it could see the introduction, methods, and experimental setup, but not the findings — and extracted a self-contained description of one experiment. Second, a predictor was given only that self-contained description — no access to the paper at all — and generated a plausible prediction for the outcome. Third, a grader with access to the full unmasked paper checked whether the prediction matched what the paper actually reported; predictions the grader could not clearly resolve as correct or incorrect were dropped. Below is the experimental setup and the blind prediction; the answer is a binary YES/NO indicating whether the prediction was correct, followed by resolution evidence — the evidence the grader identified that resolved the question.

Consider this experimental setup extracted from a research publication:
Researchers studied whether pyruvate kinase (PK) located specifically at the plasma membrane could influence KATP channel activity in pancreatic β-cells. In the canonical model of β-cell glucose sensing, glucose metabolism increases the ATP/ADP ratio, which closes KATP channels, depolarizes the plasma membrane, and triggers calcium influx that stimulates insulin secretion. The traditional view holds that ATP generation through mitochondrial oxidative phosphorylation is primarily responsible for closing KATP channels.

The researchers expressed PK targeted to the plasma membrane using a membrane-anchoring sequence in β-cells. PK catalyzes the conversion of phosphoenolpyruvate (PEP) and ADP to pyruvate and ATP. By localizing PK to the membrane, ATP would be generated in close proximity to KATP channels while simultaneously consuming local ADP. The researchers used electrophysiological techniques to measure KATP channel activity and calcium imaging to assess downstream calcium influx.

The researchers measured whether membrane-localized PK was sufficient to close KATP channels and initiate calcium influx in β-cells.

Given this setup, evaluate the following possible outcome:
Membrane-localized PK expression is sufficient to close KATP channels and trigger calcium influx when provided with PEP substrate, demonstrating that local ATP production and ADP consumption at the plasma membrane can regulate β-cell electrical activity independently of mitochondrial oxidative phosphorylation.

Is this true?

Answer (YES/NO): YES